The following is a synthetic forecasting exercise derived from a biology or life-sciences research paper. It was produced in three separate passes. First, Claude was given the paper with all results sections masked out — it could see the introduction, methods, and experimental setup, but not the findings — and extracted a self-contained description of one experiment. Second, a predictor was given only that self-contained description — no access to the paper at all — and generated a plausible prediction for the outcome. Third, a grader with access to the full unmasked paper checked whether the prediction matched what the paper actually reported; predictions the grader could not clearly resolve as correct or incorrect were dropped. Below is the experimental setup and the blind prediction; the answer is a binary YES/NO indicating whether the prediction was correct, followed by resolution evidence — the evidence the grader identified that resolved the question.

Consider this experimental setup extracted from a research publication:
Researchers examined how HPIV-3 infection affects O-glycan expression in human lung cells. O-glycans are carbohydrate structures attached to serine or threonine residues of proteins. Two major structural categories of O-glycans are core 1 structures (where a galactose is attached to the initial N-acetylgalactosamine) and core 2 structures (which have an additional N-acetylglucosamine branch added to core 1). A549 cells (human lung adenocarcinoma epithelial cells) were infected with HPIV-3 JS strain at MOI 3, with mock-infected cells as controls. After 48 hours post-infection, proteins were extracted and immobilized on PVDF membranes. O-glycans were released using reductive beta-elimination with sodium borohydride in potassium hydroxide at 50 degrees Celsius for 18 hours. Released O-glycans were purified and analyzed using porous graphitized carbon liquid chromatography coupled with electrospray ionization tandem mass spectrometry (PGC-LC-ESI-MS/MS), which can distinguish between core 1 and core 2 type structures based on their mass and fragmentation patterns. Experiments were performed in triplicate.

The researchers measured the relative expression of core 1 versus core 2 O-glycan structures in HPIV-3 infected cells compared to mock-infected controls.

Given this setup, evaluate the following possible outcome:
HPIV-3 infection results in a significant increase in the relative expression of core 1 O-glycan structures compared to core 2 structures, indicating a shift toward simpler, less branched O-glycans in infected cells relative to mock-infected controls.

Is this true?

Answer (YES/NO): YES